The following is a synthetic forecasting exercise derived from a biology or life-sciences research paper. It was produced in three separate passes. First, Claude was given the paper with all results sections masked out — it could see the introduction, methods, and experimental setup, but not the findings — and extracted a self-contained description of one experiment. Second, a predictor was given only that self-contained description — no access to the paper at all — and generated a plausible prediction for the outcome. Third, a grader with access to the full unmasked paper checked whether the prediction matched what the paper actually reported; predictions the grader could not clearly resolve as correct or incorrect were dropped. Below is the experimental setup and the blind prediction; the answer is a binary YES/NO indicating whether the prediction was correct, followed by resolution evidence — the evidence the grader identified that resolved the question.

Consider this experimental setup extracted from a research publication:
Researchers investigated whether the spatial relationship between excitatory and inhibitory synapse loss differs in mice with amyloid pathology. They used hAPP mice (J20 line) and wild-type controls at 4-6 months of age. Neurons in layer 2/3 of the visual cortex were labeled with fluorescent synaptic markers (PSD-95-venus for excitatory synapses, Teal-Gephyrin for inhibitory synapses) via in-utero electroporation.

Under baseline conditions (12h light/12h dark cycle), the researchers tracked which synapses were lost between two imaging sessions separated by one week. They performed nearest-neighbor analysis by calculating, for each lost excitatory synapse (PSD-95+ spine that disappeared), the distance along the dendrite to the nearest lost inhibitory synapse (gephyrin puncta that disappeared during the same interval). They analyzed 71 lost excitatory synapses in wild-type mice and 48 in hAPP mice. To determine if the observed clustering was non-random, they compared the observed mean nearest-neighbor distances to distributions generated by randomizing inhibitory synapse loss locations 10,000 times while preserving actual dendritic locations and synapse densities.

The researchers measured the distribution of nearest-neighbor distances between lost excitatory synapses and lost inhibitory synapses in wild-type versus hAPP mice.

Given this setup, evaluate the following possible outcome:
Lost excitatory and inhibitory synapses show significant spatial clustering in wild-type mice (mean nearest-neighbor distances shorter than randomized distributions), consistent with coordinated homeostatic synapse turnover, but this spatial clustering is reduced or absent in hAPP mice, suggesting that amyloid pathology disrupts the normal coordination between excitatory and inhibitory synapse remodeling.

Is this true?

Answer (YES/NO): YES